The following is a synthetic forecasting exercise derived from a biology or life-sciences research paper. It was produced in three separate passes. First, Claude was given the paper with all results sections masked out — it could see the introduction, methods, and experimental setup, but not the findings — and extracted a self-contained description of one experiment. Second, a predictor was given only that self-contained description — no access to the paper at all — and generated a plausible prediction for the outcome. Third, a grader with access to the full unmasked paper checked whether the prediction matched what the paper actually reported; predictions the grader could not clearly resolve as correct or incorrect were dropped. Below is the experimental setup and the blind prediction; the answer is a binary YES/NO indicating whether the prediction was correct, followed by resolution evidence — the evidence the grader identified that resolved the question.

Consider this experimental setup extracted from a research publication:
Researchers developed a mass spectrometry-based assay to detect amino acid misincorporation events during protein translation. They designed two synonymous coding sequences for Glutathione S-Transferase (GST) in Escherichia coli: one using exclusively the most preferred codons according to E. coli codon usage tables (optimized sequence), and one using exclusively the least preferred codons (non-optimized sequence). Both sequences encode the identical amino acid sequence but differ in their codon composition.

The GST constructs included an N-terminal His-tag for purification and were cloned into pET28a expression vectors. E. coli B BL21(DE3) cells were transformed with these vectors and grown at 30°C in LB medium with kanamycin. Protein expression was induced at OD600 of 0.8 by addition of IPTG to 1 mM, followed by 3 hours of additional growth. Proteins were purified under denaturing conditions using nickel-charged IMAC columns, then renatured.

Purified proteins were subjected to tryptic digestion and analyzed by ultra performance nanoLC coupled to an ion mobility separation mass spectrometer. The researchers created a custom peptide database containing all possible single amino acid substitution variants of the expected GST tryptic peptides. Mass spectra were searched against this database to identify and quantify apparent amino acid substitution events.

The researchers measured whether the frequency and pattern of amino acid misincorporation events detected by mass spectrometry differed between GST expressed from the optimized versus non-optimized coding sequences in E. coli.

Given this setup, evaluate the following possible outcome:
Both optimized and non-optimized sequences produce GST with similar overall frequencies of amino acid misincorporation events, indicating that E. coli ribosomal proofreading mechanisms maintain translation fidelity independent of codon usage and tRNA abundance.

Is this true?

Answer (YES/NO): NO